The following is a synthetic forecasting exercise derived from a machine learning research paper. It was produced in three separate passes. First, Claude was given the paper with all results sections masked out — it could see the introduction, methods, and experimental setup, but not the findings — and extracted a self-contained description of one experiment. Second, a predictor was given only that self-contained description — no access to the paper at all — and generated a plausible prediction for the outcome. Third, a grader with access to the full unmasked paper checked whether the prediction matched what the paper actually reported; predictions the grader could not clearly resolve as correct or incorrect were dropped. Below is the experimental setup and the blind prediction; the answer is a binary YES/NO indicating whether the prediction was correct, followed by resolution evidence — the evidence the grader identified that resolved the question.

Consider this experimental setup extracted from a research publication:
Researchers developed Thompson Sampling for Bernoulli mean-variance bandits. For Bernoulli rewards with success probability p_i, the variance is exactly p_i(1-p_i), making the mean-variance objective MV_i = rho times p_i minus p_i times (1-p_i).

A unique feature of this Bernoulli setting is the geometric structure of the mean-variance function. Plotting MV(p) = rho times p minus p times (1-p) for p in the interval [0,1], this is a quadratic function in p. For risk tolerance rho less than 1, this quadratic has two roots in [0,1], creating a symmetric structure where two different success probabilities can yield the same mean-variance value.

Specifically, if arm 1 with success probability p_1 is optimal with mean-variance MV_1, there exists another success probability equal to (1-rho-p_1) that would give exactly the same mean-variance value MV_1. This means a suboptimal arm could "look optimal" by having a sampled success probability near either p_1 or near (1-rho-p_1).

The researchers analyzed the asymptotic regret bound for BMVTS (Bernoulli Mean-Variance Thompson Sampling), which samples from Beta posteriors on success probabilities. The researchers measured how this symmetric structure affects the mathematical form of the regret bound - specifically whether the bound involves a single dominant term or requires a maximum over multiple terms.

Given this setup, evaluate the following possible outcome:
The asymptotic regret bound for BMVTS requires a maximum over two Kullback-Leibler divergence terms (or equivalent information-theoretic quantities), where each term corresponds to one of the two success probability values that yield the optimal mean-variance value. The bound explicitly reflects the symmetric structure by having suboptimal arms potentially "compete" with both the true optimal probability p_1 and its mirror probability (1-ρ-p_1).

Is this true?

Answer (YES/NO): NO